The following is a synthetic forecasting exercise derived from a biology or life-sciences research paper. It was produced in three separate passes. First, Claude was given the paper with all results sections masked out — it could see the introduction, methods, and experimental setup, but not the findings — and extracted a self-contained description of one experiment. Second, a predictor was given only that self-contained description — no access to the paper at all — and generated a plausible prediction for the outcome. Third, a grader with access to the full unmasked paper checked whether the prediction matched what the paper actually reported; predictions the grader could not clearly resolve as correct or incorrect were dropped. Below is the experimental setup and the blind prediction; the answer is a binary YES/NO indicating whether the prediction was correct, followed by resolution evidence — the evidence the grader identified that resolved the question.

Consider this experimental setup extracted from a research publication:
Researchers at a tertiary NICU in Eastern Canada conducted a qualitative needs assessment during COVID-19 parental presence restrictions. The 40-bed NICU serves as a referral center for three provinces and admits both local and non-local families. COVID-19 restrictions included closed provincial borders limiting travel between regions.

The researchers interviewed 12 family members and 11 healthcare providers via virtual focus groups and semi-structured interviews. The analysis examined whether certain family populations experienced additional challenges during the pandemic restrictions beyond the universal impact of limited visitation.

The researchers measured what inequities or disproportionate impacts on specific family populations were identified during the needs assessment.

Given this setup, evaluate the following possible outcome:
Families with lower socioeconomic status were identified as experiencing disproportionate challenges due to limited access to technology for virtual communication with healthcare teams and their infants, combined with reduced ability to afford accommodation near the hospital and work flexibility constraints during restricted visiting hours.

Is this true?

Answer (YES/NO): NO